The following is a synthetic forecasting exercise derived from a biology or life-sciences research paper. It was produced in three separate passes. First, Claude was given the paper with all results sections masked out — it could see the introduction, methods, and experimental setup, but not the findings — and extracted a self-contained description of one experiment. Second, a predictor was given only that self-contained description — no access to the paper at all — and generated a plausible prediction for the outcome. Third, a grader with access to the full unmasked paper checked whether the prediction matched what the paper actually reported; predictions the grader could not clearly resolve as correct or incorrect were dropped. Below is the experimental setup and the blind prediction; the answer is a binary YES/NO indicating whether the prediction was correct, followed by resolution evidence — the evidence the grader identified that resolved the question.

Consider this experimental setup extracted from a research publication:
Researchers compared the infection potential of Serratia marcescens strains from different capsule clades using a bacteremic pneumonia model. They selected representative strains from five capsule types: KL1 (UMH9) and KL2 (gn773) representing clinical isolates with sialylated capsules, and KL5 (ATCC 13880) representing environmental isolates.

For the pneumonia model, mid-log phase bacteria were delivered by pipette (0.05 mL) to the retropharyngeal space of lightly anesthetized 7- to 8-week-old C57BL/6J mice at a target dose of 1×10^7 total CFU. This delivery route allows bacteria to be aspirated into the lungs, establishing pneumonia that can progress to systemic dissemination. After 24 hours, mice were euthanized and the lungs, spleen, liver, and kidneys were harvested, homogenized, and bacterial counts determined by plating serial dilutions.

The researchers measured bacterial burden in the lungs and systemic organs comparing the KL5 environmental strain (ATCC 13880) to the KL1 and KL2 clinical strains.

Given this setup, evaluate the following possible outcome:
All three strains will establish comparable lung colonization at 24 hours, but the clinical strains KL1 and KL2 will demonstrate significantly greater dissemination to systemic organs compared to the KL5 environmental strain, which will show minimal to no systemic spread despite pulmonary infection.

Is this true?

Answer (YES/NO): NO